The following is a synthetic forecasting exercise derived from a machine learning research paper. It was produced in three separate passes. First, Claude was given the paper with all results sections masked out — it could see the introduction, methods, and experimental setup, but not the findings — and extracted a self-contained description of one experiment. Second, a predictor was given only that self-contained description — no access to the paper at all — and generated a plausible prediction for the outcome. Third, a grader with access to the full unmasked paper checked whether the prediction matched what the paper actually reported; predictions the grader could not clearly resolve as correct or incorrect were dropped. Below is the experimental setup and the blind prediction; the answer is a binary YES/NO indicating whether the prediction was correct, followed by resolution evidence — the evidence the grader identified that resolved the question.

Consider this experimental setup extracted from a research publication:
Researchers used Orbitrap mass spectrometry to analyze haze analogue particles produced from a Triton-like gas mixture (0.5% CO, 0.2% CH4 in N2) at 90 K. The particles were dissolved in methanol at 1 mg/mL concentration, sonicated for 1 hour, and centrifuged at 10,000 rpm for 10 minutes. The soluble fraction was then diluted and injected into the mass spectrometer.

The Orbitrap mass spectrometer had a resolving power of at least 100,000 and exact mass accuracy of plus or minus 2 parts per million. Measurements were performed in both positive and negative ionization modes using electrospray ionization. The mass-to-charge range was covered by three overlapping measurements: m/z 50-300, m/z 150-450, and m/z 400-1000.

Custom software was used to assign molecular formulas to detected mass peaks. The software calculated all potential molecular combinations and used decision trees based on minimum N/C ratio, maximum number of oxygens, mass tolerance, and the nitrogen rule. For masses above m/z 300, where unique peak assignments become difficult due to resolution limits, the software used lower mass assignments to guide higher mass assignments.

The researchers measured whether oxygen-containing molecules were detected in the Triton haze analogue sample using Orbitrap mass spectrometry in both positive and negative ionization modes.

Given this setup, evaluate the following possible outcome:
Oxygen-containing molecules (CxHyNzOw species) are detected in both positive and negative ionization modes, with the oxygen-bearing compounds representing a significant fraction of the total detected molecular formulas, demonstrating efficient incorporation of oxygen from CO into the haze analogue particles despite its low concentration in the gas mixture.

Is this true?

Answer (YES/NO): YES